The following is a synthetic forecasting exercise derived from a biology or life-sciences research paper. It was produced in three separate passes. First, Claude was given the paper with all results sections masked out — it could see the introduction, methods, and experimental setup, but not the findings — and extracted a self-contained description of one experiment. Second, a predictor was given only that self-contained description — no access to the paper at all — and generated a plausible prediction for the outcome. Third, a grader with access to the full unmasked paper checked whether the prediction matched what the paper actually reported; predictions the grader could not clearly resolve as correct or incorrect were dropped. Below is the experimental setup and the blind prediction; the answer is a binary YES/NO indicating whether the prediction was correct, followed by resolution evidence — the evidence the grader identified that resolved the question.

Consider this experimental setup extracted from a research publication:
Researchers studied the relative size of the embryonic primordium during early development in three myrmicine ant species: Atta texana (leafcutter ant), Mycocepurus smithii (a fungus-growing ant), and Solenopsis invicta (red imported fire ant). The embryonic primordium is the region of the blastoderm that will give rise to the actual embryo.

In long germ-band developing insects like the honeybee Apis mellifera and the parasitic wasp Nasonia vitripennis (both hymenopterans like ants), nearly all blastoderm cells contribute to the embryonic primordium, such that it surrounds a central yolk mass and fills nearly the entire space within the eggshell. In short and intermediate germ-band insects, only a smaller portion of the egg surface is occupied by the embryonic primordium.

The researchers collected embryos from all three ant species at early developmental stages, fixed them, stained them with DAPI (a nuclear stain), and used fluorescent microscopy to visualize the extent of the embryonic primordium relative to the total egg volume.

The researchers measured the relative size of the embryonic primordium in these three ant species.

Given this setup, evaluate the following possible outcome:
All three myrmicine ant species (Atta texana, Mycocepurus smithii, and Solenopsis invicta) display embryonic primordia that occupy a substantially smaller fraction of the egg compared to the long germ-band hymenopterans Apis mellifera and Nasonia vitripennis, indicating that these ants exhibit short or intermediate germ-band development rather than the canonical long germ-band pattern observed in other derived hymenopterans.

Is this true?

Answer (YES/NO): NO